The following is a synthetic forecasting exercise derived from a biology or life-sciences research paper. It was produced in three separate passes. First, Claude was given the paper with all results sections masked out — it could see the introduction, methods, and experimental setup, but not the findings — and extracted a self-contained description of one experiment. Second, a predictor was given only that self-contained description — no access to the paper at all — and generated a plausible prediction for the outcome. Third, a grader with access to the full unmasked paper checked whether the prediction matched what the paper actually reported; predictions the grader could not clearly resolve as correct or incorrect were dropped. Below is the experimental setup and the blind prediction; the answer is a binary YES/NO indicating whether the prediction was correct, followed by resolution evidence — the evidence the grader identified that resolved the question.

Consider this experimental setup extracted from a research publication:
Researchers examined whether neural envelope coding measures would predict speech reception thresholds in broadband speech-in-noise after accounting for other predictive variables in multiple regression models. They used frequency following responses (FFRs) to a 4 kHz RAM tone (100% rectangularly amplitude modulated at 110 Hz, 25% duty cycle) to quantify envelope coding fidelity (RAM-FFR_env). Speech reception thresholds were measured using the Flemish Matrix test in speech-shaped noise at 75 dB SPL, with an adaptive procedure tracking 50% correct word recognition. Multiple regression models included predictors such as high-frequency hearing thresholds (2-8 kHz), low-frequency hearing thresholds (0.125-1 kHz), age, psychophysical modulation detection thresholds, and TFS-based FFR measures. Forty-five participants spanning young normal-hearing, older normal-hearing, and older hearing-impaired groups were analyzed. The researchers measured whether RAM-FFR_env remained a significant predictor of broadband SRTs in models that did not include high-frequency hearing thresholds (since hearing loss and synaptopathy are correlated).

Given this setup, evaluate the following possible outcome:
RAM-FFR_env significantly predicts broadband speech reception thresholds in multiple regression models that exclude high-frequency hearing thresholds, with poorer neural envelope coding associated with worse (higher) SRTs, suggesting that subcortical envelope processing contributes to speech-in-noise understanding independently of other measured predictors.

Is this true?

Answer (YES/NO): YES